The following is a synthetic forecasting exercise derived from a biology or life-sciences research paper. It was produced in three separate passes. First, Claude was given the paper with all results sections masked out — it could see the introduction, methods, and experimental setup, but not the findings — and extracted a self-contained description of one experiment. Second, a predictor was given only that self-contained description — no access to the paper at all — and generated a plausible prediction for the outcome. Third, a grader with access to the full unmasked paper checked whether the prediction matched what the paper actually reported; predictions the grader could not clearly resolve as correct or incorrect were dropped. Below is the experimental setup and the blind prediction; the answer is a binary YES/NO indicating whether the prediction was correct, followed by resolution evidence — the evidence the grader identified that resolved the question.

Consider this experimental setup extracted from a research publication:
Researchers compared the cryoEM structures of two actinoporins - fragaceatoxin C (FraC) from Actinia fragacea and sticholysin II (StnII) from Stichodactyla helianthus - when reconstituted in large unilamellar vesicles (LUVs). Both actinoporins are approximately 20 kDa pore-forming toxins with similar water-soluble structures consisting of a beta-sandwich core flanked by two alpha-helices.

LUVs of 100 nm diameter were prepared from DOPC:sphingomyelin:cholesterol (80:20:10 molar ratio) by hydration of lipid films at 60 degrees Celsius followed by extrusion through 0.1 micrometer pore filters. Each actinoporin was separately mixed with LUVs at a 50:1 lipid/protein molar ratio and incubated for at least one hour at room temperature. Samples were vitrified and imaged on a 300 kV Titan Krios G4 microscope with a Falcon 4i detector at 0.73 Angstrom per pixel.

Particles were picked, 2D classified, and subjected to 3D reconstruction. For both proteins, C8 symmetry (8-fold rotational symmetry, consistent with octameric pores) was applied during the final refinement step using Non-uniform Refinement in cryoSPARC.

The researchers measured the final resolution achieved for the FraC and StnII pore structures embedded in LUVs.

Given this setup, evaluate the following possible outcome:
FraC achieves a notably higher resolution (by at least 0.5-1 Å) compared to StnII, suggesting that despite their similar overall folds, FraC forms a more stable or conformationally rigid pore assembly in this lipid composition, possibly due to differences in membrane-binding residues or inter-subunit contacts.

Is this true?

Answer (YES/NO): NO